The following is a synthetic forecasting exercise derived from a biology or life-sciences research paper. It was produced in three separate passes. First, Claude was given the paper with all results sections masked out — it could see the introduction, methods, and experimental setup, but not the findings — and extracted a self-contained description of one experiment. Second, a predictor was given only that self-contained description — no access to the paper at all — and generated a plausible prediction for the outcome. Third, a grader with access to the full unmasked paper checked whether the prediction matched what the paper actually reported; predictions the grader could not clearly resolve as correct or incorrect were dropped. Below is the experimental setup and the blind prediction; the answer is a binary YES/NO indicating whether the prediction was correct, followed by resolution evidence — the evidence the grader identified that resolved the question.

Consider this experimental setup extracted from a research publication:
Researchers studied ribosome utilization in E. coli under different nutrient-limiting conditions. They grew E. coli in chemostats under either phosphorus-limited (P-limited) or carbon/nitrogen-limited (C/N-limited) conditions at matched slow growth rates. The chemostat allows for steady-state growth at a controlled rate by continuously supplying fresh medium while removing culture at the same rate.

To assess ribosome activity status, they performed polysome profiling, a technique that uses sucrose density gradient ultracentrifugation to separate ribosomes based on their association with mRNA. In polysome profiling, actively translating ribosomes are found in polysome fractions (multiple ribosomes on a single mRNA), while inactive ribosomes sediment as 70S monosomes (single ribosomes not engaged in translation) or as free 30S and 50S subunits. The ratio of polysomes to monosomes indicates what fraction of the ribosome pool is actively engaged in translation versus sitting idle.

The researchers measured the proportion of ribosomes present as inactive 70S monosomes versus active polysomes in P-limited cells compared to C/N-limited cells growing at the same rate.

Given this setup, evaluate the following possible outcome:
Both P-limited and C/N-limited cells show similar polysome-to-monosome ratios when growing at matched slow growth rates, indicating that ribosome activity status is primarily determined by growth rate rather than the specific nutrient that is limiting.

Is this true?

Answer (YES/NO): NO